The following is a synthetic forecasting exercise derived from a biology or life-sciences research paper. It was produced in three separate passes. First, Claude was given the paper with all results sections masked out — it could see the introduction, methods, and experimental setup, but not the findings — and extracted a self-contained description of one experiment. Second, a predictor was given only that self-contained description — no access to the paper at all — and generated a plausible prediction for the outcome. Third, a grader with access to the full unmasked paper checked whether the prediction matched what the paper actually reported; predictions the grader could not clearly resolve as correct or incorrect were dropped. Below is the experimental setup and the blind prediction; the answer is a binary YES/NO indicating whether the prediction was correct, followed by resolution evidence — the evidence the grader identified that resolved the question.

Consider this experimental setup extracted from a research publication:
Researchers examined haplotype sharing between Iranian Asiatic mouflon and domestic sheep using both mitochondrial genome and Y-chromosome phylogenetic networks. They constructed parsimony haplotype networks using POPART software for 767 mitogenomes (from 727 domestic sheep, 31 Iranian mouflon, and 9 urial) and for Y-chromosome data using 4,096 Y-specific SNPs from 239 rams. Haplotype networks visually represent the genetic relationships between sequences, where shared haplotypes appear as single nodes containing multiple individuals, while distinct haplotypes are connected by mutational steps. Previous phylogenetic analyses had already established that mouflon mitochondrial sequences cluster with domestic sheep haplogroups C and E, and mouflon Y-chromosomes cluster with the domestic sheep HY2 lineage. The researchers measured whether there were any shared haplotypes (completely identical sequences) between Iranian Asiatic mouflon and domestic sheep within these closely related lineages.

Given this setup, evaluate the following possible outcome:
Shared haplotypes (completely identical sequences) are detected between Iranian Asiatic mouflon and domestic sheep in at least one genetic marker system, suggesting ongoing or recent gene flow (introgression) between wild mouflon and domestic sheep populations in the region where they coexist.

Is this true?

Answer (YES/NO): YES